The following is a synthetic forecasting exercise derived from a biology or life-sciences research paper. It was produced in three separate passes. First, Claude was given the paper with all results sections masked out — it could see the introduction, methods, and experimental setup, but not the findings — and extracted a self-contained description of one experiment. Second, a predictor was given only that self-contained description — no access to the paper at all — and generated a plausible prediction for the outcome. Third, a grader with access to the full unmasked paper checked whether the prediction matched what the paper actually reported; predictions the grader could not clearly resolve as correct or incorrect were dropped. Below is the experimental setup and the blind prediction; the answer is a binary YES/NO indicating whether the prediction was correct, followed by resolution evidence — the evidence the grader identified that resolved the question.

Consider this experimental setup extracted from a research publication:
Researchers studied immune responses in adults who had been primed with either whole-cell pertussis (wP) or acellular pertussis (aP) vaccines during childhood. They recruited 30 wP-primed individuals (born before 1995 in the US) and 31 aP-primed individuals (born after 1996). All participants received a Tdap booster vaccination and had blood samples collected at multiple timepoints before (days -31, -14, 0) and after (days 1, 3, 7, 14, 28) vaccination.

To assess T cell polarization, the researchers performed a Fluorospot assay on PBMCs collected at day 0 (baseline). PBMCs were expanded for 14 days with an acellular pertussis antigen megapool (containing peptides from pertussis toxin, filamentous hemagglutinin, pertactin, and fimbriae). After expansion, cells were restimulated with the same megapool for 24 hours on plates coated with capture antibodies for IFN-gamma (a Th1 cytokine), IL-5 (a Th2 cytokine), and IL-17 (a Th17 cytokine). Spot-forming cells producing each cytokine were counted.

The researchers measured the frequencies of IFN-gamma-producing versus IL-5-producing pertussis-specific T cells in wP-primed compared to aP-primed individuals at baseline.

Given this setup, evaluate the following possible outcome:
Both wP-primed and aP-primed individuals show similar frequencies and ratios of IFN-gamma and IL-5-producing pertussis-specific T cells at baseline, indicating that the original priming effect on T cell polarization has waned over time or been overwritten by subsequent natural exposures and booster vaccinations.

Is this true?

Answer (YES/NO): NO